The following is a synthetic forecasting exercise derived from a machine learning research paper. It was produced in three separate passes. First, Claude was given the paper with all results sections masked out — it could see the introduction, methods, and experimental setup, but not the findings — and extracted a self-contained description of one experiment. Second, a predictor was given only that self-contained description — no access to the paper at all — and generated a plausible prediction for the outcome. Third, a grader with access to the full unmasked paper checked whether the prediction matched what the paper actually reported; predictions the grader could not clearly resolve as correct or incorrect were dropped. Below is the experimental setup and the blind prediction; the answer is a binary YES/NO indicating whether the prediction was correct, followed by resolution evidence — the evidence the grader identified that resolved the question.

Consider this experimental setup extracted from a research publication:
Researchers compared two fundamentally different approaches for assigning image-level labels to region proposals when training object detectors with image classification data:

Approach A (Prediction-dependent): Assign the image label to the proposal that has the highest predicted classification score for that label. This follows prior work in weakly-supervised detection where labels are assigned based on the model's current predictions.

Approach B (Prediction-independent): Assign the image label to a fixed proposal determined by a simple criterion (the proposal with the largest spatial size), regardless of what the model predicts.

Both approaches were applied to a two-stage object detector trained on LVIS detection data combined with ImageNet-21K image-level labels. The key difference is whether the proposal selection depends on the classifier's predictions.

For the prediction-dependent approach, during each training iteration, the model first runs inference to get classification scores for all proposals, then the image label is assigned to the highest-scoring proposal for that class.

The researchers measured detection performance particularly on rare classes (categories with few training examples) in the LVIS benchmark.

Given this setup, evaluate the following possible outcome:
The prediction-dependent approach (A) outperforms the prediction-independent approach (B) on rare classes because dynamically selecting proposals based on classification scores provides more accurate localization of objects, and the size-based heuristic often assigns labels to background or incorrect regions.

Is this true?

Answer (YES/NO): NO